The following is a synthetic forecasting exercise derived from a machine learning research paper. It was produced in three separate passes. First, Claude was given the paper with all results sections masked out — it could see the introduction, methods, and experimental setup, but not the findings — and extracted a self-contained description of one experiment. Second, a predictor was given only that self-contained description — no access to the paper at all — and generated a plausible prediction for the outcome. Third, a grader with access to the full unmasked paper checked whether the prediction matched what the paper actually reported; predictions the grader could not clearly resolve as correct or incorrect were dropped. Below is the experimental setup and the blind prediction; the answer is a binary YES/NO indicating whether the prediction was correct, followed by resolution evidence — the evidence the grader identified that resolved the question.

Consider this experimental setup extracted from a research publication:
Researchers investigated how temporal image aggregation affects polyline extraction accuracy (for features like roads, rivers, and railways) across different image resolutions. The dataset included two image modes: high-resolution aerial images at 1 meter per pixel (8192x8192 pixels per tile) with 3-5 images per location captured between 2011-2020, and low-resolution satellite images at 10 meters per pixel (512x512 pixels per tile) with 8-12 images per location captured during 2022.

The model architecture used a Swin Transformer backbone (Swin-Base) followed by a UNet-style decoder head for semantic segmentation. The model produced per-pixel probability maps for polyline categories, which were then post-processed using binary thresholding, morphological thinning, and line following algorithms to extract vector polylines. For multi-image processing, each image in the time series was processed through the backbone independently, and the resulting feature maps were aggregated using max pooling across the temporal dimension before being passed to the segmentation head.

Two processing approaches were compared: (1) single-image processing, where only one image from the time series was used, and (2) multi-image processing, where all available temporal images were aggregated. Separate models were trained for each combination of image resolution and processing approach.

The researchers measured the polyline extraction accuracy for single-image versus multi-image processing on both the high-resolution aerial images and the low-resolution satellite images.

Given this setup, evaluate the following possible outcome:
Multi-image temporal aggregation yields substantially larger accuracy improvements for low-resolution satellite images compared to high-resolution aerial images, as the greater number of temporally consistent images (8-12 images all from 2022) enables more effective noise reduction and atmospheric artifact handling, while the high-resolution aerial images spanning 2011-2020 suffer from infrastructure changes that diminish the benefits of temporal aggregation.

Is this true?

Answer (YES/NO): YES